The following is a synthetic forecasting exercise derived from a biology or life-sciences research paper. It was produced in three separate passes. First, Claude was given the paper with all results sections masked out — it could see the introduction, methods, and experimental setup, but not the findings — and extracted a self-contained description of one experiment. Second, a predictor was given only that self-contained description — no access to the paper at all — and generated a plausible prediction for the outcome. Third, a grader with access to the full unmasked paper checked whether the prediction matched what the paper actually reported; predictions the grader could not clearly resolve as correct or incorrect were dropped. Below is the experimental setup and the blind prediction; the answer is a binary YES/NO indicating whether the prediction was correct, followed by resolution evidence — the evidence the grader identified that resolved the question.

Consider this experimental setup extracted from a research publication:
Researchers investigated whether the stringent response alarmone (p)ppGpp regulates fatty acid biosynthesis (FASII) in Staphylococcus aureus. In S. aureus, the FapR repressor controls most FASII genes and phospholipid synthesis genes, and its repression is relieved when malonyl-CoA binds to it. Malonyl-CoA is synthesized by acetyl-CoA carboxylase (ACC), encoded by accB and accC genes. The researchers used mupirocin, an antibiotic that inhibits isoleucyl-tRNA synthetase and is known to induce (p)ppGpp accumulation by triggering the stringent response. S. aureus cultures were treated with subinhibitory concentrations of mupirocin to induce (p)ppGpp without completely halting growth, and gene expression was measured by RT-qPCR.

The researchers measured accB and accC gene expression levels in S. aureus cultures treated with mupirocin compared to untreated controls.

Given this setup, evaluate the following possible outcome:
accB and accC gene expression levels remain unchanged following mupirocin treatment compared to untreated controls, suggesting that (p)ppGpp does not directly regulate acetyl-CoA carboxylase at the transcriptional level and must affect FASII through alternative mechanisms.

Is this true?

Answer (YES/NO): NO